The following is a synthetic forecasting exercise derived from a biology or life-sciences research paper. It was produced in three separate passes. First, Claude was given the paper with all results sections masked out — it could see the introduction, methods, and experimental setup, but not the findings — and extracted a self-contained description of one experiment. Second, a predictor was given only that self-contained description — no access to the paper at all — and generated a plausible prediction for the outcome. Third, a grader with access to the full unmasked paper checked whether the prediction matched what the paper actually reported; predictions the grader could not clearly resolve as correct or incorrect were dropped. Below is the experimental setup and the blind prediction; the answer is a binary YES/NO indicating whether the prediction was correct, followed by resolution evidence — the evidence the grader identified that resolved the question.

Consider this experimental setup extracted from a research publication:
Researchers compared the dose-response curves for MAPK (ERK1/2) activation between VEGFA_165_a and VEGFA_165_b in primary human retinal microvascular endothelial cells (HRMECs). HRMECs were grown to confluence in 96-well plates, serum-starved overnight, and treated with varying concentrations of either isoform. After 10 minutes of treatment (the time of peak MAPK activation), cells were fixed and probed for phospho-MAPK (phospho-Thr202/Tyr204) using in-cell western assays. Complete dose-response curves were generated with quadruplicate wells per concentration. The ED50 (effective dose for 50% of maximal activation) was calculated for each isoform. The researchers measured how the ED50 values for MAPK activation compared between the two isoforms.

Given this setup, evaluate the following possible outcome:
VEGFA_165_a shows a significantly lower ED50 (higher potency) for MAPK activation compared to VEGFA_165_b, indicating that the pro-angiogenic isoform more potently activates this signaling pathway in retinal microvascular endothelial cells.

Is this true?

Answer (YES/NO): YES